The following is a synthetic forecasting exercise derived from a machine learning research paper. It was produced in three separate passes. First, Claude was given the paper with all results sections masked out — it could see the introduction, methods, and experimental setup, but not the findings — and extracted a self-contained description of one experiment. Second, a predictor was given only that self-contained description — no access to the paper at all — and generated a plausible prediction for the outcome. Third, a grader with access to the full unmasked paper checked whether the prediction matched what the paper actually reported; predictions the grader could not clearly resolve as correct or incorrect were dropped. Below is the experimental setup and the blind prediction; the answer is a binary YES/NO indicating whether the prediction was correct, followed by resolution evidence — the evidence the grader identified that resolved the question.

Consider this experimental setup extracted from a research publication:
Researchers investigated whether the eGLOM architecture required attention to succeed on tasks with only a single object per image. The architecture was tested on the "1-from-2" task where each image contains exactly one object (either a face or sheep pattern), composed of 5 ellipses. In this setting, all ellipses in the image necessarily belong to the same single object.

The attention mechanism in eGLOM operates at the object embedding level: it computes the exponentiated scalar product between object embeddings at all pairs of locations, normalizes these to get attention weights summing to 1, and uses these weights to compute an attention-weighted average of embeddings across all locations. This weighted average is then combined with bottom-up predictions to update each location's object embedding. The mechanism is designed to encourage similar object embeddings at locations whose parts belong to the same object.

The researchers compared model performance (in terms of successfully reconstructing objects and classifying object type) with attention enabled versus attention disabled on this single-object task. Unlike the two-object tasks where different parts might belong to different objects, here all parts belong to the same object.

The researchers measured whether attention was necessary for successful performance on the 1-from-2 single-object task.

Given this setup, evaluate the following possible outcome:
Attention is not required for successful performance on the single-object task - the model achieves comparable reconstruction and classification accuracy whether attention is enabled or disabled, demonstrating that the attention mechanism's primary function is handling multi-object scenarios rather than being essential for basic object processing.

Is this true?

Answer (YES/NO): YES